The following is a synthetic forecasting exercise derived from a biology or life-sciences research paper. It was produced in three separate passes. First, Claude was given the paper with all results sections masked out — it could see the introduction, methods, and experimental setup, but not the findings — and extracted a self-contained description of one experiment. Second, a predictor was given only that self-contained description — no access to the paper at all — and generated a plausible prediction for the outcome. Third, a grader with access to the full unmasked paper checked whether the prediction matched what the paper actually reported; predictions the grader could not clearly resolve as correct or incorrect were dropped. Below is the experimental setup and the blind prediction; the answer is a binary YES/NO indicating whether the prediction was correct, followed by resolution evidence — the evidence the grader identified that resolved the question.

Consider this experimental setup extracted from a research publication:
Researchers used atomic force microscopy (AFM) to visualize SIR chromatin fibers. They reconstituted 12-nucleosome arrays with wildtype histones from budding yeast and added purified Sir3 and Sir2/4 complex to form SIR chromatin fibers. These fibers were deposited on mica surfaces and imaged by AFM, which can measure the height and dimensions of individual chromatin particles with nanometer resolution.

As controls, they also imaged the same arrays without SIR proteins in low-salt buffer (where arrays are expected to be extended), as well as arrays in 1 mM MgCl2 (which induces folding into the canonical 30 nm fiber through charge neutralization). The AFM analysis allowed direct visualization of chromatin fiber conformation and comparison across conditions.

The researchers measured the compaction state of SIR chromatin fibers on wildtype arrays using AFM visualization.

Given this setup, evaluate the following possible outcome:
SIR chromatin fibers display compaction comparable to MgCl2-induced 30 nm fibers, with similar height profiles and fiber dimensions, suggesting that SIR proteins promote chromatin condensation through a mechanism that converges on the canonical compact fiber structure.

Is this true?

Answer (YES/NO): NO